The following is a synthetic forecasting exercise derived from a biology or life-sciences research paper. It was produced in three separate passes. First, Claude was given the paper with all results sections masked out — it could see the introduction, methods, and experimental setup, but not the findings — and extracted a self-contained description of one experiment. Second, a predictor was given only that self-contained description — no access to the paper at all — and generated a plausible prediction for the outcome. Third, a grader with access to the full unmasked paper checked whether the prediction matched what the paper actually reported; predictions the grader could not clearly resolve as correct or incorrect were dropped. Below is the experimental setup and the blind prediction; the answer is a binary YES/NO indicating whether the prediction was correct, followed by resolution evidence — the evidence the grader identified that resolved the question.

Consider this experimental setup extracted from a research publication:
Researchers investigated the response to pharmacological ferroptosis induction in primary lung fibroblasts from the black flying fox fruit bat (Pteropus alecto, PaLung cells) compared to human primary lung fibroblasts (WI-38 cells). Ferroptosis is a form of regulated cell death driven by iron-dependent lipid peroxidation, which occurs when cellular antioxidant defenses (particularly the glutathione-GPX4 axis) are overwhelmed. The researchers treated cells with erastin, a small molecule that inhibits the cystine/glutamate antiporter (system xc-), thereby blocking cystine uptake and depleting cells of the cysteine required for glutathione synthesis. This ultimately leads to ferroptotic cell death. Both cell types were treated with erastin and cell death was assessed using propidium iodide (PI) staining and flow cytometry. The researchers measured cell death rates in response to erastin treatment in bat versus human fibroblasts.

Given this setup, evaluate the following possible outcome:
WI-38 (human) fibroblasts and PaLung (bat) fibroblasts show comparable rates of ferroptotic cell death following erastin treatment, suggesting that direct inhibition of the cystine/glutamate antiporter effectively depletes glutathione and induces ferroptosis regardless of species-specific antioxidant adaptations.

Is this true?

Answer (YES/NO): NO